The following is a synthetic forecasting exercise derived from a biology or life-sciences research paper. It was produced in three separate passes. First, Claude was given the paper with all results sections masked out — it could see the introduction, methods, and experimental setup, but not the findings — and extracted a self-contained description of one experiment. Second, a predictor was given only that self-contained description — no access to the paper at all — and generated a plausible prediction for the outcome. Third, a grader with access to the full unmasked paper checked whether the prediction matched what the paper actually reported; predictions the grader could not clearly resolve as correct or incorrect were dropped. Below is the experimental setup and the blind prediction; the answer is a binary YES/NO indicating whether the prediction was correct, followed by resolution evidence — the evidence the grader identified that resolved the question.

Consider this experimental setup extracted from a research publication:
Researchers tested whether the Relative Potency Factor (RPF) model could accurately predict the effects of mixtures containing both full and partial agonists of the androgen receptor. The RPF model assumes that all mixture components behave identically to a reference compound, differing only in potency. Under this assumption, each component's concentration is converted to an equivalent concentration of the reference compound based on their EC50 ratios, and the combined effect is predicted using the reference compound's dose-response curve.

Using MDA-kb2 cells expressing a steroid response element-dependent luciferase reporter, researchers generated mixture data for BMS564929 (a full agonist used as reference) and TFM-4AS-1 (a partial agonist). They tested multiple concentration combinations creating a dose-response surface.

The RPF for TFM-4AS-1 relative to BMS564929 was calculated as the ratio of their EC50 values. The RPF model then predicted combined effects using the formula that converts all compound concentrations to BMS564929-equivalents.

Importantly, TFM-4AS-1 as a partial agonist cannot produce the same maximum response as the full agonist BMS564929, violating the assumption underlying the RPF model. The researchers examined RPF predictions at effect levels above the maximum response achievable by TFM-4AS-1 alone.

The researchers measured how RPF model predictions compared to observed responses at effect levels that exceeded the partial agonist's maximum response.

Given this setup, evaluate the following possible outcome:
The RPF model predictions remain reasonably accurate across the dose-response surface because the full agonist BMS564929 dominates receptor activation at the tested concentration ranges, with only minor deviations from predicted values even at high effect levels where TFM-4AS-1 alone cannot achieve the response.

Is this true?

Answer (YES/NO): NO